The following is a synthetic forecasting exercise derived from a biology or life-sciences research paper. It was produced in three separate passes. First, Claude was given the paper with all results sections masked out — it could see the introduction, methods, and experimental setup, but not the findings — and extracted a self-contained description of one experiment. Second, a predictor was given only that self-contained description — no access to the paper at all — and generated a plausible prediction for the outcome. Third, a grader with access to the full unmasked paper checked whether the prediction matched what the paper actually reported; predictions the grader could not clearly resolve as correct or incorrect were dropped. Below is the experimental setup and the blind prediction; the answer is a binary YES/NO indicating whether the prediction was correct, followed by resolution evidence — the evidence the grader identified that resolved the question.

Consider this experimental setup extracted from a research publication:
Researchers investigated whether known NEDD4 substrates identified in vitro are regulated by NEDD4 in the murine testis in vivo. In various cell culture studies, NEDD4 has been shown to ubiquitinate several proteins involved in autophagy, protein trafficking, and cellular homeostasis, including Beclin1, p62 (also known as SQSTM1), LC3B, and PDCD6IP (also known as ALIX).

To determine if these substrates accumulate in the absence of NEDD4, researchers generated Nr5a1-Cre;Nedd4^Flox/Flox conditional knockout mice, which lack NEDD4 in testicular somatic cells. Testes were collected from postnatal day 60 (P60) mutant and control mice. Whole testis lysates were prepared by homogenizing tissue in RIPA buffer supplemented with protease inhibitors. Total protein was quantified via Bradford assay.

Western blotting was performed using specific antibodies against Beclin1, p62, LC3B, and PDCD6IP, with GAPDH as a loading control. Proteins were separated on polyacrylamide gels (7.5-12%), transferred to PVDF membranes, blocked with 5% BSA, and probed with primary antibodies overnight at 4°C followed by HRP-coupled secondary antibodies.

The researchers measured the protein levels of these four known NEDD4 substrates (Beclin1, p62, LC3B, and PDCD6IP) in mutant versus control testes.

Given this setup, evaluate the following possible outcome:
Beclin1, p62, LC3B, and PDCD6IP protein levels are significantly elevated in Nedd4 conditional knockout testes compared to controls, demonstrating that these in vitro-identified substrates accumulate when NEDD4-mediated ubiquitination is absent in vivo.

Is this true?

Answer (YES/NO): NO